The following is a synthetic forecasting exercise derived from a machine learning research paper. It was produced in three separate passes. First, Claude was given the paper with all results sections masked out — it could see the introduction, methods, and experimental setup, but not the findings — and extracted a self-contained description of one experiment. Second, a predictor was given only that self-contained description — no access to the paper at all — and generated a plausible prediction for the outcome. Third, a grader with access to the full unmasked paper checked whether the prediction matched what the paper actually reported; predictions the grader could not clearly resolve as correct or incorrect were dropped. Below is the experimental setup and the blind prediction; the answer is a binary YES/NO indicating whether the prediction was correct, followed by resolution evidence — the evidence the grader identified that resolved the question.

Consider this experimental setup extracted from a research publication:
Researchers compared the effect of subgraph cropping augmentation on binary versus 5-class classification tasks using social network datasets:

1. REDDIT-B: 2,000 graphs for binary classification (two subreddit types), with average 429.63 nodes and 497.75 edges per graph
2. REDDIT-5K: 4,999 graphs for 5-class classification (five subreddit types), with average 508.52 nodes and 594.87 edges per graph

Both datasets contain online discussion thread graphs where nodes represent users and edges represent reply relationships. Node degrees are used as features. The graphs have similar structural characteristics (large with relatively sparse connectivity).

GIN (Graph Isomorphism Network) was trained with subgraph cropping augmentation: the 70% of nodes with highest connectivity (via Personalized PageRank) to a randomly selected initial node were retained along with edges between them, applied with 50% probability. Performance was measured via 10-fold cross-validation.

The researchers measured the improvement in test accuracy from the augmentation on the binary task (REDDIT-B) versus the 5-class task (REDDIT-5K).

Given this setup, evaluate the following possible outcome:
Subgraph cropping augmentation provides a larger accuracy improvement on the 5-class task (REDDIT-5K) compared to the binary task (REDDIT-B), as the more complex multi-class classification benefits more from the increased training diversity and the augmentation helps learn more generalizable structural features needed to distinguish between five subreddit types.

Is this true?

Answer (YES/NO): YES